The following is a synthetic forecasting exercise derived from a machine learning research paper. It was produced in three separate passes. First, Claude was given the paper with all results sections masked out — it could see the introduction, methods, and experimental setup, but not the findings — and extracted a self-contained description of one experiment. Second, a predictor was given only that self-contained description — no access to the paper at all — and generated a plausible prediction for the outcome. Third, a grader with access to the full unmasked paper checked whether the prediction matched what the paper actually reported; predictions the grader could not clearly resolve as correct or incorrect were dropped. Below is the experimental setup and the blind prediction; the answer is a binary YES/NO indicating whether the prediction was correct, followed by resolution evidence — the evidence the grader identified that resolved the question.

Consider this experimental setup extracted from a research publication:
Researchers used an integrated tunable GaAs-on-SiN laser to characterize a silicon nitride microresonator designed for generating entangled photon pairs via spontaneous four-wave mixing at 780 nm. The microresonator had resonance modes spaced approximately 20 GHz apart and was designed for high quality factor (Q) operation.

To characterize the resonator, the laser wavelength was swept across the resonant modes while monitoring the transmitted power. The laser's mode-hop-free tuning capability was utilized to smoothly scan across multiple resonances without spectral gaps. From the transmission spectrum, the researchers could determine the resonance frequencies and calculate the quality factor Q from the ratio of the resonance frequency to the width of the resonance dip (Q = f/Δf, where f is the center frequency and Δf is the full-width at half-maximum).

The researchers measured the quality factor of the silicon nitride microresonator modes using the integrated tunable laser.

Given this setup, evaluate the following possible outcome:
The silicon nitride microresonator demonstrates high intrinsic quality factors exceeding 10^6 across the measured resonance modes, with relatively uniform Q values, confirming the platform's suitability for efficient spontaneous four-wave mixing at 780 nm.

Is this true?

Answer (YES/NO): NO